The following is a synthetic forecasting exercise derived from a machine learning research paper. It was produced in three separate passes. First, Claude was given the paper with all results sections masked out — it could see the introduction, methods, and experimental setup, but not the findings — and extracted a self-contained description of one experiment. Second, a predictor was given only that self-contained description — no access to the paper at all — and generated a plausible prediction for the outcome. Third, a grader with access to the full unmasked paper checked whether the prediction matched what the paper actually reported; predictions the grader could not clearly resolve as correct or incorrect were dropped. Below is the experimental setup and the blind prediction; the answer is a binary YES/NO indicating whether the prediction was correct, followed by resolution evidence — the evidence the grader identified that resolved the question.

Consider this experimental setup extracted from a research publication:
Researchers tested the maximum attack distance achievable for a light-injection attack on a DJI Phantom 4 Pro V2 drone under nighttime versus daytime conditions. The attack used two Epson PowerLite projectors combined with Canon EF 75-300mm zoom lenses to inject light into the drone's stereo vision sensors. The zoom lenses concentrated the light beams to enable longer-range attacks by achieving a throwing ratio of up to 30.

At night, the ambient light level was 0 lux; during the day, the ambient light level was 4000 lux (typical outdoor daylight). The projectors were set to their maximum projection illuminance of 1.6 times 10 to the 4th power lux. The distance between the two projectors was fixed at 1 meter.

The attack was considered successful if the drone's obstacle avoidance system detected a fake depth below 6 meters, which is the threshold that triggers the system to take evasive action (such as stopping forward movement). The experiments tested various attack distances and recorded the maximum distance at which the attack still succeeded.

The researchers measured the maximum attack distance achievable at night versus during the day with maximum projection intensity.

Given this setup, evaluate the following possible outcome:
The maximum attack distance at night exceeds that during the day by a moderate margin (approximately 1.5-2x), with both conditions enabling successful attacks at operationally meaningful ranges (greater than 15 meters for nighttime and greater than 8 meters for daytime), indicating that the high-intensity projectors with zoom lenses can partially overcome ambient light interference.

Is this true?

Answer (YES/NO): NO